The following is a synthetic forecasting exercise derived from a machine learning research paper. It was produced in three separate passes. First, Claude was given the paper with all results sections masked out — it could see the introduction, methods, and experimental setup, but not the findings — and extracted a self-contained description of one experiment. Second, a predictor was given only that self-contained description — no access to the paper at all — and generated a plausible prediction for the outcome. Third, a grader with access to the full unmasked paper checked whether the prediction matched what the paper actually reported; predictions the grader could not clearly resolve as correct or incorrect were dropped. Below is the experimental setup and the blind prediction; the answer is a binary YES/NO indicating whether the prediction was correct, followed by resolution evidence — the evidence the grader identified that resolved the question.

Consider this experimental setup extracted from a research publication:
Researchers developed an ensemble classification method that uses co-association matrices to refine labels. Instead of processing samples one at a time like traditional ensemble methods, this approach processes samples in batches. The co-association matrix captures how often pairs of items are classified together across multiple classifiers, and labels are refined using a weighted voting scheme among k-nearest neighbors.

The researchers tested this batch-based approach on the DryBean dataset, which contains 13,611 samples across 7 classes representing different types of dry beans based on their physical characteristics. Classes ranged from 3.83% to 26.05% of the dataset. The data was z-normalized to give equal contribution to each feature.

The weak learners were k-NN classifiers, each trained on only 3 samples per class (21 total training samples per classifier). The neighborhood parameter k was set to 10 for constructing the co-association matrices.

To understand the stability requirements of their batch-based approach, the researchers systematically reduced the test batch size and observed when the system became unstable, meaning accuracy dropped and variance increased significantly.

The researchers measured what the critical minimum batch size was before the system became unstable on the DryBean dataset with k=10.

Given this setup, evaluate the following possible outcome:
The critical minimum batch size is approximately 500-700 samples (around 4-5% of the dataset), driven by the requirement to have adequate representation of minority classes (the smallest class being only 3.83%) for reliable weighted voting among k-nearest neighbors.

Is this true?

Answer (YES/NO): NO